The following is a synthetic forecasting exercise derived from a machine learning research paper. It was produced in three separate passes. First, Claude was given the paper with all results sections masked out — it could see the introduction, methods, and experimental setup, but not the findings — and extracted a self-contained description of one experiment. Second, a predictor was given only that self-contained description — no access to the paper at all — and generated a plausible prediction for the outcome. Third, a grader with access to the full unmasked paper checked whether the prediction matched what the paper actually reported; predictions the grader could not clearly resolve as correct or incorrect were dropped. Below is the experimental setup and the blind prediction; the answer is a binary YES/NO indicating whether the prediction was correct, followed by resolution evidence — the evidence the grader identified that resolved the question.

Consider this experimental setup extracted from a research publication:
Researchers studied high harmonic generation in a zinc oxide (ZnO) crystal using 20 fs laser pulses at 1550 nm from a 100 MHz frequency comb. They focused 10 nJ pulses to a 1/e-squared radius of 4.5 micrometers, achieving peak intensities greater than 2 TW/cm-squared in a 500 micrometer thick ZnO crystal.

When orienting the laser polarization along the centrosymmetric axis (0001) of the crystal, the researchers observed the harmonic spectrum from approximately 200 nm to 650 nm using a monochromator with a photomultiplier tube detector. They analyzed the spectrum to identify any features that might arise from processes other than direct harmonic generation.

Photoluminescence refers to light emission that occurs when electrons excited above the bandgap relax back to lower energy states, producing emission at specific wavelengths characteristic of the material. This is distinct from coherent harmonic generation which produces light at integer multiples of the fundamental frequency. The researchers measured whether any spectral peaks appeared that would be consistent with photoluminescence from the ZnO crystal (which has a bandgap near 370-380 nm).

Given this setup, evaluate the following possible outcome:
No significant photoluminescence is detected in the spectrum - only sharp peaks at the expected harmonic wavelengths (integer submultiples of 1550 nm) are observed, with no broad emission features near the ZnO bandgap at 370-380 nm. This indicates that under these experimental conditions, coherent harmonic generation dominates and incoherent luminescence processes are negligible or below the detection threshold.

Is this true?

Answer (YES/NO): NO